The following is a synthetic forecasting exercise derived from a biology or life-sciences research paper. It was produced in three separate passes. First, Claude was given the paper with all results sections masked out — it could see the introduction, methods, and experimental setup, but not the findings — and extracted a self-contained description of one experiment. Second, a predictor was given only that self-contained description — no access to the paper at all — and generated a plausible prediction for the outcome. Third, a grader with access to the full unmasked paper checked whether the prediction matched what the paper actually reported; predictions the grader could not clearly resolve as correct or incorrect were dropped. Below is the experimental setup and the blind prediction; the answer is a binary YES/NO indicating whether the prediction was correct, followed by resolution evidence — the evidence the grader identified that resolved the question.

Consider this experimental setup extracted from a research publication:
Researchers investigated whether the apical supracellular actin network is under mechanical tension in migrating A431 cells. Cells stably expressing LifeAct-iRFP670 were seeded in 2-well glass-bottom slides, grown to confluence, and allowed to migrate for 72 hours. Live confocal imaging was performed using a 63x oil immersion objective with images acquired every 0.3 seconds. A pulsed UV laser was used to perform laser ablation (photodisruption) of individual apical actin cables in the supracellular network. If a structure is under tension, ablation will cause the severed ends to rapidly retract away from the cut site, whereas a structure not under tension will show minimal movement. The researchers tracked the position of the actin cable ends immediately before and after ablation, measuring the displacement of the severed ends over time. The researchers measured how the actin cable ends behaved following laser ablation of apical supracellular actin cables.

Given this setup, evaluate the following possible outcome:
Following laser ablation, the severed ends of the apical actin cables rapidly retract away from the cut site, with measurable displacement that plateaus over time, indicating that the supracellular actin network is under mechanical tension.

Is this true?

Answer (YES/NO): YES